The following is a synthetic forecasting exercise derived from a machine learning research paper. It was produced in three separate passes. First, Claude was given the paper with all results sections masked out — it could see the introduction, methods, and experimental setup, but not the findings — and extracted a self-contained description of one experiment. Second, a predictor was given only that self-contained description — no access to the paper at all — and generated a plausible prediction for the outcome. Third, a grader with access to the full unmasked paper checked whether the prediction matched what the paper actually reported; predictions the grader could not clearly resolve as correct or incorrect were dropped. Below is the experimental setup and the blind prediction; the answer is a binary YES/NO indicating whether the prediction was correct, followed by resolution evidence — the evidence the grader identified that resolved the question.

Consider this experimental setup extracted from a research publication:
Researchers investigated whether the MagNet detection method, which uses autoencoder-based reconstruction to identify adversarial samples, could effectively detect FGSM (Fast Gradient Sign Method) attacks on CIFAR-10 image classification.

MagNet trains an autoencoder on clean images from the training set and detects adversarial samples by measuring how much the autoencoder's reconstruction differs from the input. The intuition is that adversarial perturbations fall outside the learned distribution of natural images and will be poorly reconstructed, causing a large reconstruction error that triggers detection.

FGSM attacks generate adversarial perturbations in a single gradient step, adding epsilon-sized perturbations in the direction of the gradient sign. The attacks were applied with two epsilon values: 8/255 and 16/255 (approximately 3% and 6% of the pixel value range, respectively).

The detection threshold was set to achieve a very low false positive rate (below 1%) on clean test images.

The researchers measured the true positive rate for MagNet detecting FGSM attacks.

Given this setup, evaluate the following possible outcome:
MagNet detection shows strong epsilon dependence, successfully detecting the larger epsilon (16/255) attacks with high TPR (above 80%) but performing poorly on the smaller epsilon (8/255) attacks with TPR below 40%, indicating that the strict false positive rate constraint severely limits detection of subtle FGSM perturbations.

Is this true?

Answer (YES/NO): NO